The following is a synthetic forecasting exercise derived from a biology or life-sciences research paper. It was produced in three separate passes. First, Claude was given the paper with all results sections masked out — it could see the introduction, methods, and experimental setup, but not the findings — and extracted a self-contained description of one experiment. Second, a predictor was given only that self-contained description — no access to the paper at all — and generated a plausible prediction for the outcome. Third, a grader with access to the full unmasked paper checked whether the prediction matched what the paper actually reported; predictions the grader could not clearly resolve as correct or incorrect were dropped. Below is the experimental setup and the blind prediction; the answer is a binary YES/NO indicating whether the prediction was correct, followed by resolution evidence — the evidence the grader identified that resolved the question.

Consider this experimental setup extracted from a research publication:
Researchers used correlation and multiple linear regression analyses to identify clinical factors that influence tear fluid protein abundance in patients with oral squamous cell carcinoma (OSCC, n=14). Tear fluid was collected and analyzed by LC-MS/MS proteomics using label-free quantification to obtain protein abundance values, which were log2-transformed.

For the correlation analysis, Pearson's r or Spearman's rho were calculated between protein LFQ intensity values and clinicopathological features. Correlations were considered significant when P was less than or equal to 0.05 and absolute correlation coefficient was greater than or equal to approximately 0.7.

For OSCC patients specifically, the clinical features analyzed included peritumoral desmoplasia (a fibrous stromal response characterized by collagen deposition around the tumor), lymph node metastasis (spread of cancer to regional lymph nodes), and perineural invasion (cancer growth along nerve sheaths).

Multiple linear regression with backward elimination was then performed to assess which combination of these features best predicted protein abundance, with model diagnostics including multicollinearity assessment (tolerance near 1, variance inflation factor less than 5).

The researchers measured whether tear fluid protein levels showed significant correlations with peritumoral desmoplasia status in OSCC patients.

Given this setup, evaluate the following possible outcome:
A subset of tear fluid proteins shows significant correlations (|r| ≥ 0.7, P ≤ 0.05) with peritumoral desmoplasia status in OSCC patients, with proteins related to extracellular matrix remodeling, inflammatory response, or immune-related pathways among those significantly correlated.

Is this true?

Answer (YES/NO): NO